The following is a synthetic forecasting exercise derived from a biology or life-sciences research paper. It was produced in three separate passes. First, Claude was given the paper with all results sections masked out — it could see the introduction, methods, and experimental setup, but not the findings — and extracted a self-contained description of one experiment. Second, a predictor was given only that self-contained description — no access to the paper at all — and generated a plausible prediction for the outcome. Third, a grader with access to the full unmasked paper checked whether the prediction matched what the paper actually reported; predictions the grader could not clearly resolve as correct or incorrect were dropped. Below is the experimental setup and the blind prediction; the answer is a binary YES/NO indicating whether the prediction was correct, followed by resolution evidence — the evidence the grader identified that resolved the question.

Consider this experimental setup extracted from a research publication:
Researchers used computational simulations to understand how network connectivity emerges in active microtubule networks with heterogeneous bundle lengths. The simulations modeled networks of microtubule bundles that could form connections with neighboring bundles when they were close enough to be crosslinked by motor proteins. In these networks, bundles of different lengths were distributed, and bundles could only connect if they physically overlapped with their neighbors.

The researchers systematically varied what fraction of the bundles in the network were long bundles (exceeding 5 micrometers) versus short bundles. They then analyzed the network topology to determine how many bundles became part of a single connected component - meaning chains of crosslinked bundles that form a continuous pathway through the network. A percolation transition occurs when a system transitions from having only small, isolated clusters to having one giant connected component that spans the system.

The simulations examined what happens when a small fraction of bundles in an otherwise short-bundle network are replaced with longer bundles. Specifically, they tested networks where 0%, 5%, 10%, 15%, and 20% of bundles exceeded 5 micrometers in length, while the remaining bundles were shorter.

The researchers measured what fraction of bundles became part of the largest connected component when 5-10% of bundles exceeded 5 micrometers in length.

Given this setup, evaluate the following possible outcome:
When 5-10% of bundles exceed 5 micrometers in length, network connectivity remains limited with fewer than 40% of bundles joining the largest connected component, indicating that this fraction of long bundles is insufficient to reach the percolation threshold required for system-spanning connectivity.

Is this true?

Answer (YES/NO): NO